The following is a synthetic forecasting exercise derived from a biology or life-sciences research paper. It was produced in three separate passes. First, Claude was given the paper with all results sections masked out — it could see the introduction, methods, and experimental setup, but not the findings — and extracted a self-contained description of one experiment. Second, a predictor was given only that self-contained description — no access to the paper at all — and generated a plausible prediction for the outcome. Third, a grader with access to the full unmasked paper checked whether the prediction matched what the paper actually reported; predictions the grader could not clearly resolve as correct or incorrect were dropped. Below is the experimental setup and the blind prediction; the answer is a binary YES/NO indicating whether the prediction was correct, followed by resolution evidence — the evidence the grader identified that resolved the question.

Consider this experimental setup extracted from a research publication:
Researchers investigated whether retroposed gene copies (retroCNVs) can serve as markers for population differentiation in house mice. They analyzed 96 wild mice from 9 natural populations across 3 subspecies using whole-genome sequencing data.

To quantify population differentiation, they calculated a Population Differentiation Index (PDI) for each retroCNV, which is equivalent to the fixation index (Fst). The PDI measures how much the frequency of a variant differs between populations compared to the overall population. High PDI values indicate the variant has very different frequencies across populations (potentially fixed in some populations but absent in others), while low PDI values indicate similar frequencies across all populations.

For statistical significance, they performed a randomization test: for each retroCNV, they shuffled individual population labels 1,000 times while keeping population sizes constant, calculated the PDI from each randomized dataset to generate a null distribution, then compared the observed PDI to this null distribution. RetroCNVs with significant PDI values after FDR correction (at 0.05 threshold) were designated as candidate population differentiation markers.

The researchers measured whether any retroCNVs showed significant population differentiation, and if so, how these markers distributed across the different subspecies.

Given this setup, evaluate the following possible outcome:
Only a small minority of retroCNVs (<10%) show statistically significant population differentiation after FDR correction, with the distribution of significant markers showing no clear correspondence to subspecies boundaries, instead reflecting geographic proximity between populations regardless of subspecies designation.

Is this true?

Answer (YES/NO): NO